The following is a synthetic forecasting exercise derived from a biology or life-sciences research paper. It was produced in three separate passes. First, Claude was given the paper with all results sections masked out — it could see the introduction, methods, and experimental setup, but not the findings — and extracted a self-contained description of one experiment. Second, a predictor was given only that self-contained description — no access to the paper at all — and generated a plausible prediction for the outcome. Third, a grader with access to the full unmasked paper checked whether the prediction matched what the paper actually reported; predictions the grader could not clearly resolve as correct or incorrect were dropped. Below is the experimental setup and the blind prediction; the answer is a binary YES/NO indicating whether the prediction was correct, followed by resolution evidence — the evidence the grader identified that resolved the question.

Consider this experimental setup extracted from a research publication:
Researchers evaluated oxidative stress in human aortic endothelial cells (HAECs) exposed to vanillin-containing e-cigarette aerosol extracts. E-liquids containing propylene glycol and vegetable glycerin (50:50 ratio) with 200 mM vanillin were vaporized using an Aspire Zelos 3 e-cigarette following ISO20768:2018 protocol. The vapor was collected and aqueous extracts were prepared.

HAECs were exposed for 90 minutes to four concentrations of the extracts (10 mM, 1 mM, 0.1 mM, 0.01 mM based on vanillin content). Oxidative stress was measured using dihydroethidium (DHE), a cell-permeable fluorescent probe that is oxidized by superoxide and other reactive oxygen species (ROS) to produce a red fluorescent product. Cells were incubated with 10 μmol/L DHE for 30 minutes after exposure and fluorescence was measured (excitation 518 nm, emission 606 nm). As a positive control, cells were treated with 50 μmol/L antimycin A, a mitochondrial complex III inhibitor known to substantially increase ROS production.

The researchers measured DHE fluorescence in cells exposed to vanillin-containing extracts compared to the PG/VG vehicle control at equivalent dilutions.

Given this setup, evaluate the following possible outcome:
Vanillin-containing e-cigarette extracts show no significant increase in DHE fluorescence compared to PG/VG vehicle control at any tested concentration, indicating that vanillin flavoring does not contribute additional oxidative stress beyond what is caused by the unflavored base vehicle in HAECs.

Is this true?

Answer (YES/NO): YES